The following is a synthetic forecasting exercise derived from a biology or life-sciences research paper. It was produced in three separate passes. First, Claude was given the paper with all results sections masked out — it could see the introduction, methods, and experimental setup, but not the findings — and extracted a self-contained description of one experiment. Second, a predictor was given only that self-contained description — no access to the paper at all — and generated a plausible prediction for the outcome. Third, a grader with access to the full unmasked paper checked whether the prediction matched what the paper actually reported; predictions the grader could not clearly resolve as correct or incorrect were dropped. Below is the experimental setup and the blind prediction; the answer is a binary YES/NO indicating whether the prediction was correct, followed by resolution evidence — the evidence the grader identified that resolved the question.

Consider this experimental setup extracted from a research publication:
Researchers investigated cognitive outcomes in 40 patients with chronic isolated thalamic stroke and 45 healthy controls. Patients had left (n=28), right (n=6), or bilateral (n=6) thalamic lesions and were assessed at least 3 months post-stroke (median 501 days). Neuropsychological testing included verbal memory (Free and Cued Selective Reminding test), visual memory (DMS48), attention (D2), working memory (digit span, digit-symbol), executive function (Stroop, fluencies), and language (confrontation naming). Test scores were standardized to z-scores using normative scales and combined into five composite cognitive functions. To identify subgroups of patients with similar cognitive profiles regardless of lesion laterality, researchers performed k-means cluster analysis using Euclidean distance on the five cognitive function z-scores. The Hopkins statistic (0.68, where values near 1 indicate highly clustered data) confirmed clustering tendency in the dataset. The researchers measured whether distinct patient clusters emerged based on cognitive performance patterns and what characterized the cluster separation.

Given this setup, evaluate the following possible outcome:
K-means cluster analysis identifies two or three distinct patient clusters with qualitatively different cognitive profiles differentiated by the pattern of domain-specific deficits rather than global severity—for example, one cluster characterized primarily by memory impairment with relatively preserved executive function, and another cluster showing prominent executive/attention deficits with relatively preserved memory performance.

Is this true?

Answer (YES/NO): NO